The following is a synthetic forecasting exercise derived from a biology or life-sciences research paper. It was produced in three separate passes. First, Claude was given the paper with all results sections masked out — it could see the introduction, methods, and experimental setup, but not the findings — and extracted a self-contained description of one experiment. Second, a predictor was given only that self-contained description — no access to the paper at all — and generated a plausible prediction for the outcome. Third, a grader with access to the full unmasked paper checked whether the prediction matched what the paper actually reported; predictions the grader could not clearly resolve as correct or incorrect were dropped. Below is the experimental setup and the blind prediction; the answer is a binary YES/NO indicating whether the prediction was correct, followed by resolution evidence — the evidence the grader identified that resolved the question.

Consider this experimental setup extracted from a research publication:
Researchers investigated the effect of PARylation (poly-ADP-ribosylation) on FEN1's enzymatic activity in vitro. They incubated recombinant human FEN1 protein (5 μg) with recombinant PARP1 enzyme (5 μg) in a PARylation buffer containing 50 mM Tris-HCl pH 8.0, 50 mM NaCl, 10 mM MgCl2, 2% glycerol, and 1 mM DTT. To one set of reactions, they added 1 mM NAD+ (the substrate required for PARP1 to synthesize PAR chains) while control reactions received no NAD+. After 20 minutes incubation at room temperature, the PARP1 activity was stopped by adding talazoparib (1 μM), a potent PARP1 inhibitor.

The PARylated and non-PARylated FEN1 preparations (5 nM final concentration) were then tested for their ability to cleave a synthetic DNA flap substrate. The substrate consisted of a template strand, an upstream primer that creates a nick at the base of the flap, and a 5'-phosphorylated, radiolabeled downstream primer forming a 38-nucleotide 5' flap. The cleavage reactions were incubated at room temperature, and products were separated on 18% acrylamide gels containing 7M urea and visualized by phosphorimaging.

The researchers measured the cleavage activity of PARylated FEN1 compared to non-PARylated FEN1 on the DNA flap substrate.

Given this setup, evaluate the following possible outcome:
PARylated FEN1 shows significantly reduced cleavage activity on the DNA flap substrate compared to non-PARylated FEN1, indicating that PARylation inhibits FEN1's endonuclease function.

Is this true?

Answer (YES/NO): NO